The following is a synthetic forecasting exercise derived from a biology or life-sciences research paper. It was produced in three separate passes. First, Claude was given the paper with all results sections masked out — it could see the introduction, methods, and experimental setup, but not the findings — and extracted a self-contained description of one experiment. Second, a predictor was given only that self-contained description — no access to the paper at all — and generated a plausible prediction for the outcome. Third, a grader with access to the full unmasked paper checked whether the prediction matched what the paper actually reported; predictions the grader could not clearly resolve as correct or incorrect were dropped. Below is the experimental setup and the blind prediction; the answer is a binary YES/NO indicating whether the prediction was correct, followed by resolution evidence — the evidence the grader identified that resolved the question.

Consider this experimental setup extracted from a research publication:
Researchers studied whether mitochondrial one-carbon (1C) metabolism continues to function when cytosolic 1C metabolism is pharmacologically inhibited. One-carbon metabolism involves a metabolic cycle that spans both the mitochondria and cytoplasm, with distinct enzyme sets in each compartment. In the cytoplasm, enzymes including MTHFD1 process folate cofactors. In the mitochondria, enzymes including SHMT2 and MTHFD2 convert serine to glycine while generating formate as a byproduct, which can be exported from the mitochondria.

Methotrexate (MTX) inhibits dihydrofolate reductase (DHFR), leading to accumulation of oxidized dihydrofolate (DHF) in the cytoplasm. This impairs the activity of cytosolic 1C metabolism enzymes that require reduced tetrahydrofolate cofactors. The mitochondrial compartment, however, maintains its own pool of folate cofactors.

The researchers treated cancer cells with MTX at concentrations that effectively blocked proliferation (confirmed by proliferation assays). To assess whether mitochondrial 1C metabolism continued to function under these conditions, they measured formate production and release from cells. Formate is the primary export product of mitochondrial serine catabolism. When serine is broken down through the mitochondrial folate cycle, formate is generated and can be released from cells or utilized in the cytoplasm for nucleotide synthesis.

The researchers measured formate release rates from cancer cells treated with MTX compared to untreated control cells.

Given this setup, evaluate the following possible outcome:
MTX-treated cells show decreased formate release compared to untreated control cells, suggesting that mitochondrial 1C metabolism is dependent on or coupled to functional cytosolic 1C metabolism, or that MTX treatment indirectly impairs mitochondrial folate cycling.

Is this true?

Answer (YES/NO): NO